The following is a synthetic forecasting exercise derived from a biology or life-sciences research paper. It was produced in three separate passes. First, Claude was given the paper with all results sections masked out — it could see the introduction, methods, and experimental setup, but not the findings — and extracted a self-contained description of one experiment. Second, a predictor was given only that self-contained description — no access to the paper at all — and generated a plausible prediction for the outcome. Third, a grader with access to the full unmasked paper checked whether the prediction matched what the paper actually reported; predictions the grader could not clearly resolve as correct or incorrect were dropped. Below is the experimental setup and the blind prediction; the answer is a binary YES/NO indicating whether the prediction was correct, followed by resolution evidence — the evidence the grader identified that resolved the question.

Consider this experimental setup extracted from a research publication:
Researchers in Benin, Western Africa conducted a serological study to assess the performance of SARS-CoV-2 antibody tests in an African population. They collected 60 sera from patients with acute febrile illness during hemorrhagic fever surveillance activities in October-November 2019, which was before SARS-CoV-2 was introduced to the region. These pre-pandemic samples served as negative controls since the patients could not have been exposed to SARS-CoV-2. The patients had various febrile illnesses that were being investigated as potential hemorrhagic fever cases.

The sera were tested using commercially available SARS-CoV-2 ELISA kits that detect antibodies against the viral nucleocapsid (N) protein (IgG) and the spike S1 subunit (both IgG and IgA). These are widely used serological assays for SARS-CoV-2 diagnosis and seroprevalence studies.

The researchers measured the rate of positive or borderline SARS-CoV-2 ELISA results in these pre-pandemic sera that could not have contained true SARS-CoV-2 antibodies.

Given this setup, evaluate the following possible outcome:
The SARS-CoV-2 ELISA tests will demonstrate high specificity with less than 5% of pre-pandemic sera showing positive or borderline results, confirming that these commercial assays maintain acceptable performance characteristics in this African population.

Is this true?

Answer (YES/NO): NO